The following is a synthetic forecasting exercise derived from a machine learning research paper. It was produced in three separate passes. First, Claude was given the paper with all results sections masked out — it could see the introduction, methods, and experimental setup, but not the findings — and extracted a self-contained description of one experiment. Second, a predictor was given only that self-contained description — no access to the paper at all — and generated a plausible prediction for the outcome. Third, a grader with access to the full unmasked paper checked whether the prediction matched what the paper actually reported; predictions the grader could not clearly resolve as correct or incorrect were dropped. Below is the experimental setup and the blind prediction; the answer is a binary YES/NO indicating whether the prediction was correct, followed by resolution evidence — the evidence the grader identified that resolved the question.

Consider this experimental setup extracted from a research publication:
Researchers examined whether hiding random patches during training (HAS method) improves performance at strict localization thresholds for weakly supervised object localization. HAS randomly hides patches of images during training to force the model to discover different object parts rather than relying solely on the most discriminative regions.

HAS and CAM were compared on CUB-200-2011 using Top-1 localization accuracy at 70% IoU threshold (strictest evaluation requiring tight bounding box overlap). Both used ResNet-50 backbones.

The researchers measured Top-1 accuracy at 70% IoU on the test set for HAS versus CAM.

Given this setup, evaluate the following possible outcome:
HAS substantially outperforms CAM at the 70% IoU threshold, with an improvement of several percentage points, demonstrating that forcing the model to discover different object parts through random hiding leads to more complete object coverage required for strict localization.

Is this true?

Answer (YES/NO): YES